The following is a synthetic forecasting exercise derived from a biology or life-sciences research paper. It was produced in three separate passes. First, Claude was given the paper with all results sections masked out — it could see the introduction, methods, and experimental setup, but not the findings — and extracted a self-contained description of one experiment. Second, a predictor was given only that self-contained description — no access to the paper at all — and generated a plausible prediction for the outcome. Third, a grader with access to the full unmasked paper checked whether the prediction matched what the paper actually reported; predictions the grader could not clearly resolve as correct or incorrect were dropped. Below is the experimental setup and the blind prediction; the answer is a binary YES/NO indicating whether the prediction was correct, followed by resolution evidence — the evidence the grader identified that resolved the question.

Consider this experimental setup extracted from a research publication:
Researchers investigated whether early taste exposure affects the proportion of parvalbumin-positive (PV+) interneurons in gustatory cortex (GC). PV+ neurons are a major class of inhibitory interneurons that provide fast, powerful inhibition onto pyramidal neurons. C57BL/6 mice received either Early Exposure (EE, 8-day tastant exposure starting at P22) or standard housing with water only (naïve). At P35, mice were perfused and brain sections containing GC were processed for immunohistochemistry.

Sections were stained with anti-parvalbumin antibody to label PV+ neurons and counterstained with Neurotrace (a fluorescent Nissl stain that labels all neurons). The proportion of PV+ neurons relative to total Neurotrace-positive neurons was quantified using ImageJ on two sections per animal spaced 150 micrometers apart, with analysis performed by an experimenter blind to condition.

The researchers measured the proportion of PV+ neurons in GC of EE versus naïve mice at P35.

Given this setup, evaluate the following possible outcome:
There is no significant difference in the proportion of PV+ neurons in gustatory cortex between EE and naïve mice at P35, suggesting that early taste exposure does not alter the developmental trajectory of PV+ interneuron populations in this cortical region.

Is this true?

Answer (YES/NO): YES